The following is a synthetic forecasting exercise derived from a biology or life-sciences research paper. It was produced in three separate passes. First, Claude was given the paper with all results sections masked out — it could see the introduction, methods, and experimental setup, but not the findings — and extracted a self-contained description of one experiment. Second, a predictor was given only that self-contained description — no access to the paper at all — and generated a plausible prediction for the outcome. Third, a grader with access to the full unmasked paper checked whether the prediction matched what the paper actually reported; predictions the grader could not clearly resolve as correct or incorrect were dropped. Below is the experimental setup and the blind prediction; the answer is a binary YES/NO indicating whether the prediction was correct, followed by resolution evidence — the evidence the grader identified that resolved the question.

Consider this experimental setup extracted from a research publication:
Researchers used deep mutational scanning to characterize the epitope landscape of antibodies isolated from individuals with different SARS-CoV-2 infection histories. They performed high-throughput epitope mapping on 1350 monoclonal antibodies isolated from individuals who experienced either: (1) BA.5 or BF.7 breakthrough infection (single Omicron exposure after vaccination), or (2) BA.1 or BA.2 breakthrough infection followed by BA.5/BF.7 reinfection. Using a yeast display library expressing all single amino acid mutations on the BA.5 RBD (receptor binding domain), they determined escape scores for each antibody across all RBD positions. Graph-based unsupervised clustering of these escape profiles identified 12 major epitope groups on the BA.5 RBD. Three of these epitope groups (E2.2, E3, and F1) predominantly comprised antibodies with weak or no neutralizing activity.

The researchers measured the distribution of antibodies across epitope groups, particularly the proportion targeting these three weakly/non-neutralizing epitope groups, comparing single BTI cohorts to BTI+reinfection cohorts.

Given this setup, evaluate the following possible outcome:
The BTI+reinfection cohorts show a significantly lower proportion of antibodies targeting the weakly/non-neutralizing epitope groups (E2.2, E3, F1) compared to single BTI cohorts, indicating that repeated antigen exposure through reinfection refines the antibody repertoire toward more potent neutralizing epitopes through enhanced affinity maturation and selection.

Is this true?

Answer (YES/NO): YES